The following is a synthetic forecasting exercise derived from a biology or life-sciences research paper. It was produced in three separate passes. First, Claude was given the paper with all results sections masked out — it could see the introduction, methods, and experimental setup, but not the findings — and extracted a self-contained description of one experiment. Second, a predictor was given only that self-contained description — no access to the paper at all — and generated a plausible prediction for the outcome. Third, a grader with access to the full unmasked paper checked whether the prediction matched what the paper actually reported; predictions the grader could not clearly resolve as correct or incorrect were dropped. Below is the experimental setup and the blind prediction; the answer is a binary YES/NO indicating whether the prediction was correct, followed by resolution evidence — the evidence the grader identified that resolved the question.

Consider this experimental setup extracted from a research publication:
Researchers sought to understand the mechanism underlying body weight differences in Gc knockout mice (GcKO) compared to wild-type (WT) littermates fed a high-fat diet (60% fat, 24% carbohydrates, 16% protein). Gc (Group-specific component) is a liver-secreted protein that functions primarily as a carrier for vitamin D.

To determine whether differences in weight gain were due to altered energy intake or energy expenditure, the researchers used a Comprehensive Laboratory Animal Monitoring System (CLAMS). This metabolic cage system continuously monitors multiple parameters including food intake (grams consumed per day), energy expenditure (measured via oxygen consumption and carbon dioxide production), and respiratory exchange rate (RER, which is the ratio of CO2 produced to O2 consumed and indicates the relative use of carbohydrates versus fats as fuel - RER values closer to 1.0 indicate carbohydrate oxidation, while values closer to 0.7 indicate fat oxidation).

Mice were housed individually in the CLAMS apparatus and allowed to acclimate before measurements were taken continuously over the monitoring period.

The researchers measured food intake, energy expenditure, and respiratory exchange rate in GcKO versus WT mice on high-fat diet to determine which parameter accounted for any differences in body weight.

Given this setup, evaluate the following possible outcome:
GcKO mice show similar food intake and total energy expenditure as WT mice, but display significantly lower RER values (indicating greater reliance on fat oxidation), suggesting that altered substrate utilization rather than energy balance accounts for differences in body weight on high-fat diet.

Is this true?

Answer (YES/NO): NO